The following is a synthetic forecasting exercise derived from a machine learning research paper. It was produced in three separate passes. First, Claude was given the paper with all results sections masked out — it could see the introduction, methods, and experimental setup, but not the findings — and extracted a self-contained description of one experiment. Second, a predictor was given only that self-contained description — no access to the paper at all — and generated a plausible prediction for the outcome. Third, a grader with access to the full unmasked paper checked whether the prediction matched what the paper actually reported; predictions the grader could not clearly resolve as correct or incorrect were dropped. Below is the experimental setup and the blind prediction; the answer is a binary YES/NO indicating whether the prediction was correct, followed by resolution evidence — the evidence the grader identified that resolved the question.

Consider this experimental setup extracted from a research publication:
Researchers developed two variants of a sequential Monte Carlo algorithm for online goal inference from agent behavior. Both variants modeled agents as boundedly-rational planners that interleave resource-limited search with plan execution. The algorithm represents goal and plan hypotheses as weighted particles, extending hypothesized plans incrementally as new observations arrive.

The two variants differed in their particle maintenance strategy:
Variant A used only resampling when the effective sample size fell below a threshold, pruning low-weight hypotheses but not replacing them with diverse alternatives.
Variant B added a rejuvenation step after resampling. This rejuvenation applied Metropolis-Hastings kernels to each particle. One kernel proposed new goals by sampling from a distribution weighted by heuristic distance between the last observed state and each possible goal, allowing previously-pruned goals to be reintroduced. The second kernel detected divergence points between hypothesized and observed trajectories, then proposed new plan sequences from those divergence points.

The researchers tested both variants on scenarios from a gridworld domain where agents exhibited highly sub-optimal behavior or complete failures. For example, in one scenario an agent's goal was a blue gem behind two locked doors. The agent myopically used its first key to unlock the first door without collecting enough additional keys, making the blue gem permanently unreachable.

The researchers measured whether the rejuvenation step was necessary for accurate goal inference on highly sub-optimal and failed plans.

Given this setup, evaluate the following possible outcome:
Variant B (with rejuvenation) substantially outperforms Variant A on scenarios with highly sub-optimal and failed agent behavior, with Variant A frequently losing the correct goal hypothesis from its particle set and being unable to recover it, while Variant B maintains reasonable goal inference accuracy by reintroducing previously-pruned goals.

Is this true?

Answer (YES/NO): YES